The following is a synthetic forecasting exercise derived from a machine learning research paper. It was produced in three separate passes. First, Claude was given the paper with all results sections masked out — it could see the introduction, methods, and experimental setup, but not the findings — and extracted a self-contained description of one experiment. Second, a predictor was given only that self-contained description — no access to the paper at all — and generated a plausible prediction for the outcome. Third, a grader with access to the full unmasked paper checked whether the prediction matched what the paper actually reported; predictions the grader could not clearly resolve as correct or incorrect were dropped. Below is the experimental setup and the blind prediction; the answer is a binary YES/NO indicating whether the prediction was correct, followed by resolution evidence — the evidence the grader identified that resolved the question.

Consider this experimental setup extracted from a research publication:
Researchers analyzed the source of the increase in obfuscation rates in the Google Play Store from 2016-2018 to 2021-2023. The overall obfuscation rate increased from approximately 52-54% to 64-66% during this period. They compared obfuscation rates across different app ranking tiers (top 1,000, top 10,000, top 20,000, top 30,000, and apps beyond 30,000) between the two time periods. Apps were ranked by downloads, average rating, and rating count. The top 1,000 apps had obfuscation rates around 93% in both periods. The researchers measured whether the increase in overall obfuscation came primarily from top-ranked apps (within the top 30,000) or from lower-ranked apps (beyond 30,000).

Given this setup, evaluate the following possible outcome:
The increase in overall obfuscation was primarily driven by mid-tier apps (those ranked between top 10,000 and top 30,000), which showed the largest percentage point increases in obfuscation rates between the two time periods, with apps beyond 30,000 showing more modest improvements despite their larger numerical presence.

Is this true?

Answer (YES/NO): NO